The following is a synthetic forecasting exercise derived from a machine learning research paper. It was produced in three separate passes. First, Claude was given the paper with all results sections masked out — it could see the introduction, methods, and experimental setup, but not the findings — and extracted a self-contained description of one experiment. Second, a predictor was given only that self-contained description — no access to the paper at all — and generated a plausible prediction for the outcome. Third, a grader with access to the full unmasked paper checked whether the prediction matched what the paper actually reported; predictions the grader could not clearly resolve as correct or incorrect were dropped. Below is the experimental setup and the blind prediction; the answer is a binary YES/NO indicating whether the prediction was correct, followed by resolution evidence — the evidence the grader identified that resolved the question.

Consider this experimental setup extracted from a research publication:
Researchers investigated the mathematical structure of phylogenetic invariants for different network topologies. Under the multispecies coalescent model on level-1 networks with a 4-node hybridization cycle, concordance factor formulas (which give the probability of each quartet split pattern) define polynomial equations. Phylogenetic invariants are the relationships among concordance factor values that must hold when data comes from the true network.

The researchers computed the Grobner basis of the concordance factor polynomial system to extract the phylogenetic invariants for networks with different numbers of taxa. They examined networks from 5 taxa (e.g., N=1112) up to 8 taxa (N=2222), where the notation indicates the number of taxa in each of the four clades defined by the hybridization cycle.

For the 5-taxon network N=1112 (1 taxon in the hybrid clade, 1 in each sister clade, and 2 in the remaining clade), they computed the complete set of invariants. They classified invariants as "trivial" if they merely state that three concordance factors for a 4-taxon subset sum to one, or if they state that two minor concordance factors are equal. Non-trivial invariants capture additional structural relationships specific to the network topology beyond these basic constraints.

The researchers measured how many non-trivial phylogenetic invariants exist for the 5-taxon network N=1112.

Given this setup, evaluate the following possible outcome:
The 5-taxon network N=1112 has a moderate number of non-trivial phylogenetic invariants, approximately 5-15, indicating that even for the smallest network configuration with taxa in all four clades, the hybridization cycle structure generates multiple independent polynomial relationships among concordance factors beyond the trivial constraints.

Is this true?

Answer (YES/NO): NO